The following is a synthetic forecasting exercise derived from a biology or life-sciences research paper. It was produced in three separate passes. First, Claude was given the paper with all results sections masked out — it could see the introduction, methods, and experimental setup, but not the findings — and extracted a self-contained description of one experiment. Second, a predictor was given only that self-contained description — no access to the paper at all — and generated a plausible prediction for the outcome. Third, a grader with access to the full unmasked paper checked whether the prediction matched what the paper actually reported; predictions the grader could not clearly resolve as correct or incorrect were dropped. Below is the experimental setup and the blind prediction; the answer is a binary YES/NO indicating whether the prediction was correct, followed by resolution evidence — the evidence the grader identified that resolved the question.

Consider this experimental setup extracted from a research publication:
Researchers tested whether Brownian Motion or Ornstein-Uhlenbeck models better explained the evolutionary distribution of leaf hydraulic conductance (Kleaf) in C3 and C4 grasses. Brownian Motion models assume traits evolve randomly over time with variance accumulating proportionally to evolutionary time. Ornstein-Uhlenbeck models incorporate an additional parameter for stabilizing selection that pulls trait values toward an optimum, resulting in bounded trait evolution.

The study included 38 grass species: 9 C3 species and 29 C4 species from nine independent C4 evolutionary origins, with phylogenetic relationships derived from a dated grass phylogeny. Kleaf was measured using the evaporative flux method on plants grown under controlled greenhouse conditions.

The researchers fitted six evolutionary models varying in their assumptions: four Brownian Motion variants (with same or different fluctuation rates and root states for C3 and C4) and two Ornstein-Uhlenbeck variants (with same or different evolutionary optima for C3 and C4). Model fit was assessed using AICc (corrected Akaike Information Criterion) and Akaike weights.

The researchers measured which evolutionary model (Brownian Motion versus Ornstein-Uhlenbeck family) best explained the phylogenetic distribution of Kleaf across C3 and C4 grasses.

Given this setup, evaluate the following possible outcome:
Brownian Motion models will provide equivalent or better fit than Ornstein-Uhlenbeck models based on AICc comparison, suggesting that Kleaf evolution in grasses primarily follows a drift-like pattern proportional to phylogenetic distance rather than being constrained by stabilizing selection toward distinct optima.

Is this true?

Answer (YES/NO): NO